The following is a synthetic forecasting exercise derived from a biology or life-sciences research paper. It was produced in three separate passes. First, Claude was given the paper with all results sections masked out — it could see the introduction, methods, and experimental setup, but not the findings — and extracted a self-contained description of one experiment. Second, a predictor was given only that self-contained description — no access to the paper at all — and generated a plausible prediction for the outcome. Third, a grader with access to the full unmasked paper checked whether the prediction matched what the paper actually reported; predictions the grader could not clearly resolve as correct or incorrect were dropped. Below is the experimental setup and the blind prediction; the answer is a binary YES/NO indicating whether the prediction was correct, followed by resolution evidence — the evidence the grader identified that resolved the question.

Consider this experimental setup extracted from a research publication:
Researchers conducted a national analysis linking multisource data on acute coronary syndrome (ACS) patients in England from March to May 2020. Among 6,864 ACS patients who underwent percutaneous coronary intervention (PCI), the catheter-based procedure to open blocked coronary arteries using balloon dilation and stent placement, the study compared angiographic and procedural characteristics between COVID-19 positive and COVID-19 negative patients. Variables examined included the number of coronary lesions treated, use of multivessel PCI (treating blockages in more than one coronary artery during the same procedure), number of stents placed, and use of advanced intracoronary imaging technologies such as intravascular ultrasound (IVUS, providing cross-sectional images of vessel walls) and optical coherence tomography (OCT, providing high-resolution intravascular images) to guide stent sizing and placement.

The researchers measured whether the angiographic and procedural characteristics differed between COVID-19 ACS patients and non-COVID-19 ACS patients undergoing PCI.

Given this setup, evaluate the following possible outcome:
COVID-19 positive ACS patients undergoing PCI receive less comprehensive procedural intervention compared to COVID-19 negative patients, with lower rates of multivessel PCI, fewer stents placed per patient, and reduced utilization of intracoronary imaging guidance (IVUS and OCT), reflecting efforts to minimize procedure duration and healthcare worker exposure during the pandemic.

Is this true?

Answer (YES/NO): NO